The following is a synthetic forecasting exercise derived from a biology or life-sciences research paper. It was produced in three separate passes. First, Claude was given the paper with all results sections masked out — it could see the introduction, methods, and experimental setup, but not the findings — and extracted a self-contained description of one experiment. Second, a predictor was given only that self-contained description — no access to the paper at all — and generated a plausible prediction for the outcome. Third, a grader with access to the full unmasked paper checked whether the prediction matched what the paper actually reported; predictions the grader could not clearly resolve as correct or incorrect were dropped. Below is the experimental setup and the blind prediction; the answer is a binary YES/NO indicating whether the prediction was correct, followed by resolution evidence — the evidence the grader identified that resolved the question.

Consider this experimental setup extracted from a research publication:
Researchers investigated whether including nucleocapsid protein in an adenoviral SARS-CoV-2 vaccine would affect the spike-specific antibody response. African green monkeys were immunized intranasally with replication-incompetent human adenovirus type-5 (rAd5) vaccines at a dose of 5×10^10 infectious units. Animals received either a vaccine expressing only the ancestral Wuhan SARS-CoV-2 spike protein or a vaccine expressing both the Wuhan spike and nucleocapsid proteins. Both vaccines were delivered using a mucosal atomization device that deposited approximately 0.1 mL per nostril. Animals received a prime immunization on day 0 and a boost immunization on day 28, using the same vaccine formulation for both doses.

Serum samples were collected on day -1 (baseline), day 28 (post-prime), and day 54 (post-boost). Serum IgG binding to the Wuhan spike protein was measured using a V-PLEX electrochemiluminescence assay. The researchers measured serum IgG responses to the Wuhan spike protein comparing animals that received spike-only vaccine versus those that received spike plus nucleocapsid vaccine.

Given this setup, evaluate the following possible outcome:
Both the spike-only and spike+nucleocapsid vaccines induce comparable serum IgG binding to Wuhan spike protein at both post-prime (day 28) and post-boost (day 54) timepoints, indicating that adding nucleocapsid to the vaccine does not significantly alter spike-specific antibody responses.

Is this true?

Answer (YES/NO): NO